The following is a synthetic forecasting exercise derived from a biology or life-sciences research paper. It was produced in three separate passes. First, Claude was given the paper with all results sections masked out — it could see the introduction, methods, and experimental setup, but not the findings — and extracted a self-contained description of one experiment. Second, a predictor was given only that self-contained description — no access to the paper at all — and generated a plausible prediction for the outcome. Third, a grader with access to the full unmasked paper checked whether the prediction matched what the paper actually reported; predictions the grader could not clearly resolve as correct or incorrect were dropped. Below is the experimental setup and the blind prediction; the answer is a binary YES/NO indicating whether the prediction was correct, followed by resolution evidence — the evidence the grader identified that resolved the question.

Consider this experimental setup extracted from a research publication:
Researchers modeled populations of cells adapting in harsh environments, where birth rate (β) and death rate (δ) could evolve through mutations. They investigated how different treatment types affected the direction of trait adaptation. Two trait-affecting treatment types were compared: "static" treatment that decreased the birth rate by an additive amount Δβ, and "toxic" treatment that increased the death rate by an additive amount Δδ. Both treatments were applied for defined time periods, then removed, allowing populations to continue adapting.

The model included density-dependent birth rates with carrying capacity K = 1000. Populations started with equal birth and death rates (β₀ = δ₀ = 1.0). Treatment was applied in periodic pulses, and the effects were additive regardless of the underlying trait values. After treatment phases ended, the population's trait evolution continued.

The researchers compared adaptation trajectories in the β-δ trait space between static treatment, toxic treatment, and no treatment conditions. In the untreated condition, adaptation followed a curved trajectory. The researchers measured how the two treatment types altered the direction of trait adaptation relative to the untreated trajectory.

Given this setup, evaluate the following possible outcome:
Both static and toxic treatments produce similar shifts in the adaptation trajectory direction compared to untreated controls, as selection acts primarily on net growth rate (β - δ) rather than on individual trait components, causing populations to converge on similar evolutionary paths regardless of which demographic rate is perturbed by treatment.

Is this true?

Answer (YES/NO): NO